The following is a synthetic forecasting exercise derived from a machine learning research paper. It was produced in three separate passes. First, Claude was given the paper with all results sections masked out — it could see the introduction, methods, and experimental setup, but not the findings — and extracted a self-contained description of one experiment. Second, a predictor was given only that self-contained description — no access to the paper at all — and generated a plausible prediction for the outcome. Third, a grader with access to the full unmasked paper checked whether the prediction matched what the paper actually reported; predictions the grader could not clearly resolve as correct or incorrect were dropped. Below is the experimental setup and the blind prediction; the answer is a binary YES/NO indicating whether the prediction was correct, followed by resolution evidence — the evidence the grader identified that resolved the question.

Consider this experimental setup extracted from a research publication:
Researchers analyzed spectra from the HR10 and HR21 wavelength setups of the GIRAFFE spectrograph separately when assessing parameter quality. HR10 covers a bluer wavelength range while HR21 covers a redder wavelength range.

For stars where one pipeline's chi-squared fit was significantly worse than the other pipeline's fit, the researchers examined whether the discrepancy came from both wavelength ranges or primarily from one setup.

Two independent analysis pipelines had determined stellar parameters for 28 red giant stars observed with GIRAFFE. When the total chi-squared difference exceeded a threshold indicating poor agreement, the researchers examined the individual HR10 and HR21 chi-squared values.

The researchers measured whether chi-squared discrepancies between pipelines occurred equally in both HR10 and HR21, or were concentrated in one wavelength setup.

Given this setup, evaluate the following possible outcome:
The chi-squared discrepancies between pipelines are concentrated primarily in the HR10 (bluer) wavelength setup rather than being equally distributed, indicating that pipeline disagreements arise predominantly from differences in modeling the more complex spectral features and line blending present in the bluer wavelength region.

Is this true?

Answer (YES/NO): YES